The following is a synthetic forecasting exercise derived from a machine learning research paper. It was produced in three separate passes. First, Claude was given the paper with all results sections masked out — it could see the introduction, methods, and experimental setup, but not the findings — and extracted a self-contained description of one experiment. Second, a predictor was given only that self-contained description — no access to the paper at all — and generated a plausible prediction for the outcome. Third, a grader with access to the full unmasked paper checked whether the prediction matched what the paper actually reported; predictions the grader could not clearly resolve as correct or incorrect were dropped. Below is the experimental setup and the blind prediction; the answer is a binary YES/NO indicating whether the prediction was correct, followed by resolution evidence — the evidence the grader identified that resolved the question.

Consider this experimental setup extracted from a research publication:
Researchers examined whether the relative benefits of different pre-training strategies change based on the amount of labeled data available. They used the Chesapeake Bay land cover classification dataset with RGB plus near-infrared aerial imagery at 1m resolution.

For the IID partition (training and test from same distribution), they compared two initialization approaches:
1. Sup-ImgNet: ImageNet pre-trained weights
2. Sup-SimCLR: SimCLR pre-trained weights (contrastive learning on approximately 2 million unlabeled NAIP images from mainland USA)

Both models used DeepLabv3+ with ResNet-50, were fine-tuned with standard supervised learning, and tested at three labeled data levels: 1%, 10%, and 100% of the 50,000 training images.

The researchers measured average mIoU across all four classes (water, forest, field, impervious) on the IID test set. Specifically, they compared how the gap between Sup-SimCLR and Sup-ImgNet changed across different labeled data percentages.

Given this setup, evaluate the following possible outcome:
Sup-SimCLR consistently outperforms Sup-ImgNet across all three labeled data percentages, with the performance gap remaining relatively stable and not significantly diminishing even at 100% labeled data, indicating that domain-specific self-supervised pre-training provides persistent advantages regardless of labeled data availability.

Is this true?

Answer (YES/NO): NO